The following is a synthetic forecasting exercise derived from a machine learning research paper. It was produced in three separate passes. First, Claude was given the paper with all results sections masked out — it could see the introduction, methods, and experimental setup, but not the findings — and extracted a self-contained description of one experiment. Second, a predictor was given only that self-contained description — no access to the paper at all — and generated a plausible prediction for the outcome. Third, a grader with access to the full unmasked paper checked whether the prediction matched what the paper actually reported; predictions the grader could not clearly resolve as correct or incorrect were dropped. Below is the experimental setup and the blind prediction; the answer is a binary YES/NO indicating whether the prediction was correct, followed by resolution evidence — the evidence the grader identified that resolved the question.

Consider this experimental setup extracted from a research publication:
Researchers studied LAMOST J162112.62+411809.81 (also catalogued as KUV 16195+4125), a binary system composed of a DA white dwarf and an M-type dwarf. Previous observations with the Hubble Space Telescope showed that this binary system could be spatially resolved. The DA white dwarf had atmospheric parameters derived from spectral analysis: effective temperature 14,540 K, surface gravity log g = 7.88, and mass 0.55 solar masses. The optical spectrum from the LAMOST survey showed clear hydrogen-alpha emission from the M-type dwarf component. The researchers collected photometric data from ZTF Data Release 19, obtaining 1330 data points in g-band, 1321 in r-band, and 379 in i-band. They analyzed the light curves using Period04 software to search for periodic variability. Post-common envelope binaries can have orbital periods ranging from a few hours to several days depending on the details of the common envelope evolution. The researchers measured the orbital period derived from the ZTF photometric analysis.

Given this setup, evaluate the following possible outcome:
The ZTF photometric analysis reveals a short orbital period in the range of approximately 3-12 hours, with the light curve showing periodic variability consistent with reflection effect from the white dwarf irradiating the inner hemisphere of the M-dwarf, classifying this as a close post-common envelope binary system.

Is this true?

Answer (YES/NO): NO